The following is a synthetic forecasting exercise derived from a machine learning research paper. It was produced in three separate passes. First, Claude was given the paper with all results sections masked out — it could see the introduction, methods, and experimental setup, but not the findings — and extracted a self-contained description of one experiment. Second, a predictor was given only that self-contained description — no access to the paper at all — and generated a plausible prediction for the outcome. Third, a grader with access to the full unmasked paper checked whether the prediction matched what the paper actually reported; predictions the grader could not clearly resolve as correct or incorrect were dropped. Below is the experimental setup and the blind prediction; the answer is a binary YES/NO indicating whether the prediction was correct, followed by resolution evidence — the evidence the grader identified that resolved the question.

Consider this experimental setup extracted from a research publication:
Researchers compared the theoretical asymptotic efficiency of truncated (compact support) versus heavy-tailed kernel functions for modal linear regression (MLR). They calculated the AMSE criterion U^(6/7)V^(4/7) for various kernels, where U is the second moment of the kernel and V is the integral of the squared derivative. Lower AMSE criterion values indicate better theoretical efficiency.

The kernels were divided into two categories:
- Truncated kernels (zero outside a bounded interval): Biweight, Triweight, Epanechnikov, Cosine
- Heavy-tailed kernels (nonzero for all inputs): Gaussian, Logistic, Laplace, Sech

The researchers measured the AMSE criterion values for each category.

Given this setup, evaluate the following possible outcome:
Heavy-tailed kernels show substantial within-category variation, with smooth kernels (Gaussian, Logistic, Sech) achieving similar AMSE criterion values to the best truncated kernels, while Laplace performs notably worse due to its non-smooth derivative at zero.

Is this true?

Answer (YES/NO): NO